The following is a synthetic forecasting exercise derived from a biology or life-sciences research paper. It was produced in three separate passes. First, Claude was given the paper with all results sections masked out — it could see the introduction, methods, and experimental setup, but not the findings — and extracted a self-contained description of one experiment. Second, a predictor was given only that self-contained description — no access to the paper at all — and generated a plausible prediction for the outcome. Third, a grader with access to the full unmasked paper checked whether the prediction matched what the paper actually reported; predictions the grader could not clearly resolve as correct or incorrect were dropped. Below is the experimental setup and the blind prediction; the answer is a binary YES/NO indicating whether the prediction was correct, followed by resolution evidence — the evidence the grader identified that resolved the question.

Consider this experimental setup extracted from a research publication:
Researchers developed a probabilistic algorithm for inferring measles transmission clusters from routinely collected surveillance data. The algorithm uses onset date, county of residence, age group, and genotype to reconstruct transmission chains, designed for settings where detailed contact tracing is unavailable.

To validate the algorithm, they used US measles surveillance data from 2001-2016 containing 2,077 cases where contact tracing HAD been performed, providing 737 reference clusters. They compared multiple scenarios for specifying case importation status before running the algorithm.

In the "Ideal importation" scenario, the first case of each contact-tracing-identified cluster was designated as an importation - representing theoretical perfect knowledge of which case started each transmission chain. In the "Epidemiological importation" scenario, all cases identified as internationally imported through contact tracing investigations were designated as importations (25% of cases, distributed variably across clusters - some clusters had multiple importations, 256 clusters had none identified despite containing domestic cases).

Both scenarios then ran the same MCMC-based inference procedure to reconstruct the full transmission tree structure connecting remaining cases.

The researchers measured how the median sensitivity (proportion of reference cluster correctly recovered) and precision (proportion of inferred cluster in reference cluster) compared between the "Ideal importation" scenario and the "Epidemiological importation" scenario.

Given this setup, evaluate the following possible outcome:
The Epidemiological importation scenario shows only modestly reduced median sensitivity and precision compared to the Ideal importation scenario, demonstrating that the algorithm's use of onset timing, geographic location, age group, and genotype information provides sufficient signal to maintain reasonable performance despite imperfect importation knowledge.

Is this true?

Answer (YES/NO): NO